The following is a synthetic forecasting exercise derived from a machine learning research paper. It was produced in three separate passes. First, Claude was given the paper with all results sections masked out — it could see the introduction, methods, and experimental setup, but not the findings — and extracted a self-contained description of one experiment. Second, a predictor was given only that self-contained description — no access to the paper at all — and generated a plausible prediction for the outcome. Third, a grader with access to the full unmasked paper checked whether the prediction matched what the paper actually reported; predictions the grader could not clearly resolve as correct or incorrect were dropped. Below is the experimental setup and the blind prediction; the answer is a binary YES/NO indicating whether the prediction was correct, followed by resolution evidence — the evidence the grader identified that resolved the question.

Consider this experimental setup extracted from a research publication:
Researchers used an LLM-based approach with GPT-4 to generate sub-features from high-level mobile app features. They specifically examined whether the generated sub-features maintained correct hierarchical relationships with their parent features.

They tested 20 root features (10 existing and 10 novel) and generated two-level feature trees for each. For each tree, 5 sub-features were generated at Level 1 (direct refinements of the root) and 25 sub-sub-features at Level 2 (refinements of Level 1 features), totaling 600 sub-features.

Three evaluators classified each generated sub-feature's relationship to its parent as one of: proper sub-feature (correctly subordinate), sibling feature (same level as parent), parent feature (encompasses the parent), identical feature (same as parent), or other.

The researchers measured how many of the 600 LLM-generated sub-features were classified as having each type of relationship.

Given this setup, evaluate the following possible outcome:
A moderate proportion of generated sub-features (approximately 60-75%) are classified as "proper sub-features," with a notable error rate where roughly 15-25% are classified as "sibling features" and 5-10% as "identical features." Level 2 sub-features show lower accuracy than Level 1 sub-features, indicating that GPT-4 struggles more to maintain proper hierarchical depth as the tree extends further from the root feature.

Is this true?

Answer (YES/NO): NO